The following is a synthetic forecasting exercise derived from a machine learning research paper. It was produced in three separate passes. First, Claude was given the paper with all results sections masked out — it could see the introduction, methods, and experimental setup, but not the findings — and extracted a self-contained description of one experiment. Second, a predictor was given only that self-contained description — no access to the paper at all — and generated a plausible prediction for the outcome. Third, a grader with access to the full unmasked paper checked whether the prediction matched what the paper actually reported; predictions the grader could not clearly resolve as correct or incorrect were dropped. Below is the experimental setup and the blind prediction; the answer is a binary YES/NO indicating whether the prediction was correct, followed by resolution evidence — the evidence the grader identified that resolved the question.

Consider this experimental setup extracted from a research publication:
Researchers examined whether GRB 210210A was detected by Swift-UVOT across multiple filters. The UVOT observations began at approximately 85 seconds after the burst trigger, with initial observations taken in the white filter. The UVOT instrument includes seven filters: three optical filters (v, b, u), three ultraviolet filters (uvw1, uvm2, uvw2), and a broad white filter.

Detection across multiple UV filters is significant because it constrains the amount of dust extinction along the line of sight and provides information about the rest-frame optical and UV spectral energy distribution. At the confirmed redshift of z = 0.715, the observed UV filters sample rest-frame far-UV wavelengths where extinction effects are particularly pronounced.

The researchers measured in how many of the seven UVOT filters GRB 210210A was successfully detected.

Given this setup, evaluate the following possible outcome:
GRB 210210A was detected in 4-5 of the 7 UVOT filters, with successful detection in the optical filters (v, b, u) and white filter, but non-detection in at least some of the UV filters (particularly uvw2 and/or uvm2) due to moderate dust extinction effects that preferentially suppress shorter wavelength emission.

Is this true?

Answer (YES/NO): NO